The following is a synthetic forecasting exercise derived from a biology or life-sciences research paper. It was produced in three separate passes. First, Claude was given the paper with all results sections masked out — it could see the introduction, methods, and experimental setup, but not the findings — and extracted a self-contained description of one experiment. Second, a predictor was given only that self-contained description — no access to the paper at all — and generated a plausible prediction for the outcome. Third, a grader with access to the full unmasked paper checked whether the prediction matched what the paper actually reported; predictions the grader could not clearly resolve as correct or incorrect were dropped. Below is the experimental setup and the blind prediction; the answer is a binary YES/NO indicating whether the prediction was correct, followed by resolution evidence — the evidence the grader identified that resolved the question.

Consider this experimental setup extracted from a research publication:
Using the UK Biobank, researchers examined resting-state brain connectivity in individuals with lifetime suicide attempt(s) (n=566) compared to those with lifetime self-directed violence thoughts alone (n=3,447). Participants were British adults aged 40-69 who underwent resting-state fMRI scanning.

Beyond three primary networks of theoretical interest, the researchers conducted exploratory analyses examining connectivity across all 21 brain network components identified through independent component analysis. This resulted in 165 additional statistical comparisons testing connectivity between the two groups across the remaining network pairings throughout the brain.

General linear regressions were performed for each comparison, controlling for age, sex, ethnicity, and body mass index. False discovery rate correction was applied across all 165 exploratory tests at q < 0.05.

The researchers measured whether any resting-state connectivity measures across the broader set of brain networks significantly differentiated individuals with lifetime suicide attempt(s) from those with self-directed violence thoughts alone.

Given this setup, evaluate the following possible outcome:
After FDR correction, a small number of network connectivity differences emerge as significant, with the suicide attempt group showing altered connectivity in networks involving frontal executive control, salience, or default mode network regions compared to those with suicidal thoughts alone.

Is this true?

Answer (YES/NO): NO